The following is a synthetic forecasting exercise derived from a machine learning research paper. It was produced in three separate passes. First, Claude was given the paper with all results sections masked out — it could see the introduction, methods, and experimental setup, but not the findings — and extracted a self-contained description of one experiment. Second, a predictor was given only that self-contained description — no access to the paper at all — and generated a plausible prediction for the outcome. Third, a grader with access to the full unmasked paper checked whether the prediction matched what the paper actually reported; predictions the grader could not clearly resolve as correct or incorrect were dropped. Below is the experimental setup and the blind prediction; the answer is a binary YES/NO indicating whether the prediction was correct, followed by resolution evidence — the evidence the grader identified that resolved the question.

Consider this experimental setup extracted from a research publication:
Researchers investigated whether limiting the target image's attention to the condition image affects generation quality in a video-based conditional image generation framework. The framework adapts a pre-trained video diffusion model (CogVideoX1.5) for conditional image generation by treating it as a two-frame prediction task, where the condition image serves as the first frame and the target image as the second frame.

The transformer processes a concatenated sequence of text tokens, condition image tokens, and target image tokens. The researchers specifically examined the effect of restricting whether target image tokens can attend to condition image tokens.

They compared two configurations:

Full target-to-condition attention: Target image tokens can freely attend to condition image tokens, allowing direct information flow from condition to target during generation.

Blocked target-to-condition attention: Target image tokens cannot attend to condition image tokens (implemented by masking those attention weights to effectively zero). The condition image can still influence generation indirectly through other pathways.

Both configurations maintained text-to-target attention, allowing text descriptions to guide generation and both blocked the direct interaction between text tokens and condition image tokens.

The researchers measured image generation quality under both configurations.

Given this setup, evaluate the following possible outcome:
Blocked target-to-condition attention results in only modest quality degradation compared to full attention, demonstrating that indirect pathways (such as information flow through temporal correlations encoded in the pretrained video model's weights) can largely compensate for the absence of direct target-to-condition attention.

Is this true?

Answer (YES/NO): YES